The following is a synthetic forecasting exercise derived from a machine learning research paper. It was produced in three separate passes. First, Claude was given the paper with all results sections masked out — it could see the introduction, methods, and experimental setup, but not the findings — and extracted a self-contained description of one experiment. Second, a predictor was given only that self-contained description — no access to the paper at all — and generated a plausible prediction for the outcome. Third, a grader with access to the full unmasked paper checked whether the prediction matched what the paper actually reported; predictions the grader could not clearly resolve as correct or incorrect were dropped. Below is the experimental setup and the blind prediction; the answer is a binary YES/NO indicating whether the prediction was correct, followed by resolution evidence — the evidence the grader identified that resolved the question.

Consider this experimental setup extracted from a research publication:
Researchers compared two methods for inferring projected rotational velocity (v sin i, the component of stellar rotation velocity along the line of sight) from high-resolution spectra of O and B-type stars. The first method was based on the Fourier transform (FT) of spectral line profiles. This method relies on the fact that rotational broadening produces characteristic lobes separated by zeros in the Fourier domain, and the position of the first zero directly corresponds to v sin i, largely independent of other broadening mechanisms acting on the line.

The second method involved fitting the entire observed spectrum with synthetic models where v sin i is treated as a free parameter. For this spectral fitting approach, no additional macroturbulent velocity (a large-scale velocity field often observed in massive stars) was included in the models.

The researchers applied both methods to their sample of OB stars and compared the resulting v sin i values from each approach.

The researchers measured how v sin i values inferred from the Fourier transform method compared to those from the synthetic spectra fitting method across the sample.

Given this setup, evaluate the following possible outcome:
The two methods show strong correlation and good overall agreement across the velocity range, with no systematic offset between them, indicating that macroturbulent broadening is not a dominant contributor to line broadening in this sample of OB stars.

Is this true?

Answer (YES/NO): NO